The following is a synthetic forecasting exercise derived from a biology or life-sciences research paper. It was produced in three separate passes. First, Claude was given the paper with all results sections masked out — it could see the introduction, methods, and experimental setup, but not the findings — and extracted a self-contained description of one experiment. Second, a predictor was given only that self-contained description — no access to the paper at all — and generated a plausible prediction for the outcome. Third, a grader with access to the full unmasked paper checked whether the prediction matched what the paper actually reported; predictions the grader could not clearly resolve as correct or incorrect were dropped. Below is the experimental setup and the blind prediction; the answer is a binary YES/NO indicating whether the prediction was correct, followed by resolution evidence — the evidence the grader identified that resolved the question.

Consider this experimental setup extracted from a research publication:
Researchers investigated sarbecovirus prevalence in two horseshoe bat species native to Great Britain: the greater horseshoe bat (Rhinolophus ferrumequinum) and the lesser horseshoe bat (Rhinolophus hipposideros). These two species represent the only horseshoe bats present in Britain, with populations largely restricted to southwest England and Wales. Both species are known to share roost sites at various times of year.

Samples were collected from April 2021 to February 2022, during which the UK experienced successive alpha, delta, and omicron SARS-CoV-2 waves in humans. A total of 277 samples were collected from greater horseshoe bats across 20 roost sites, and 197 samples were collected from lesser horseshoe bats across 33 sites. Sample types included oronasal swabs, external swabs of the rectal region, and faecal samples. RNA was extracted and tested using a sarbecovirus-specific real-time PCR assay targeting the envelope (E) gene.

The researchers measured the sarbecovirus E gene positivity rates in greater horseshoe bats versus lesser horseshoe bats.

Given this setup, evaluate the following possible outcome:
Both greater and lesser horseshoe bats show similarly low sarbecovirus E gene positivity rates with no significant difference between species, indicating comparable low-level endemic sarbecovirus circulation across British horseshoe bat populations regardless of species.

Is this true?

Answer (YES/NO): NO